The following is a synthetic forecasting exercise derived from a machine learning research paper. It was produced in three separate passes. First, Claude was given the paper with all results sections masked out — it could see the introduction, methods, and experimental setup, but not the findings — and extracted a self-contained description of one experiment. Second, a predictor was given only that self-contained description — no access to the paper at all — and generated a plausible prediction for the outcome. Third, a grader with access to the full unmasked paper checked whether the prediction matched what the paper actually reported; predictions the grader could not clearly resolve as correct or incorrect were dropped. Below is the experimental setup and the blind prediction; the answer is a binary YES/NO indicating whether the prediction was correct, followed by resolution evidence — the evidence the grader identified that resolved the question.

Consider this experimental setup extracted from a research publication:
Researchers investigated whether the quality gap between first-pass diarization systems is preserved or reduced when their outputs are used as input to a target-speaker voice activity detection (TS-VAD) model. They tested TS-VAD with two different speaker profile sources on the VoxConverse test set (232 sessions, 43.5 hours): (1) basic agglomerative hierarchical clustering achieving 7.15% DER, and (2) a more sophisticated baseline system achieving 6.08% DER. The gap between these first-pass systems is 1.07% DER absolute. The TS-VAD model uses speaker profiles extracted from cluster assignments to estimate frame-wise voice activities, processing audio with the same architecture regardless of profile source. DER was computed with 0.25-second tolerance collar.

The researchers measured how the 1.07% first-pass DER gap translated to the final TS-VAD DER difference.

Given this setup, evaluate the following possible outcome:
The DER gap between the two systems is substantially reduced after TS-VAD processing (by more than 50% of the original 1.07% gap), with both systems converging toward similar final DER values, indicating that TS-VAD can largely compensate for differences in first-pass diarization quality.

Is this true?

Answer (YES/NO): YES